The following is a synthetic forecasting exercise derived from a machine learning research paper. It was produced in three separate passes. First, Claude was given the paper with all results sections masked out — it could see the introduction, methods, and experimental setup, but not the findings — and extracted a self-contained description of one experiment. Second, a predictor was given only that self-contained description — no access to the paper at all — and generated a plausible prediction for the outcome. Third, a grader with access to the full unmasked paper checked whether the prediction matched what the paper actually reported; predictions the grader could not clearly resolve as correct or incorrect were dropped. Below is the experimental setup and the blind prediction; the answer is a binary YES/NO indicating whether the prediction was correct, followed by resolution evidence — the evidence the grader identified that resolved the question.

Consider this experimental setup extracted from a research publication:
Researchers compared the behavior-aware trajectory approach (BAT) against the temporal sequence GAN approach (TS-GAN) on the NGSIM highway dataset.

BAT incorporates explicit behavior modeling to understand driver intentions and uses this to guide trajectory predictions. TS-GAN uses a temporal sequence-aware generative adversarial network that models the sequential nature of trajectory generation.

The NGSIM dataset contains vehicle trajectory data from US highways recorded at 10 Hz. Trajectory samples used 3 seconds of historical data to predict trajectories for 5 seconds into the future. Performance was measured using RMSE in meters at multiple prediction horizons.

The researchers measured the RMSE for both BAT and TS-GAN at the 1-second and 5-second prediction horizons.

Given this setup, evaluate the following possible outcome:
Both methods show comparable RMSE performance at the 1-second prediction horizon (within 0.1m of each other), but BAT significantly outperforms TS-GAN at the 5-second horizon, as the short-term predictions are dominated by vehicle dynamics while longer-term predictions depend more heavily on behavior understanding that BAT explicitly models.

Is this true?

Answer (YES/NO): NO